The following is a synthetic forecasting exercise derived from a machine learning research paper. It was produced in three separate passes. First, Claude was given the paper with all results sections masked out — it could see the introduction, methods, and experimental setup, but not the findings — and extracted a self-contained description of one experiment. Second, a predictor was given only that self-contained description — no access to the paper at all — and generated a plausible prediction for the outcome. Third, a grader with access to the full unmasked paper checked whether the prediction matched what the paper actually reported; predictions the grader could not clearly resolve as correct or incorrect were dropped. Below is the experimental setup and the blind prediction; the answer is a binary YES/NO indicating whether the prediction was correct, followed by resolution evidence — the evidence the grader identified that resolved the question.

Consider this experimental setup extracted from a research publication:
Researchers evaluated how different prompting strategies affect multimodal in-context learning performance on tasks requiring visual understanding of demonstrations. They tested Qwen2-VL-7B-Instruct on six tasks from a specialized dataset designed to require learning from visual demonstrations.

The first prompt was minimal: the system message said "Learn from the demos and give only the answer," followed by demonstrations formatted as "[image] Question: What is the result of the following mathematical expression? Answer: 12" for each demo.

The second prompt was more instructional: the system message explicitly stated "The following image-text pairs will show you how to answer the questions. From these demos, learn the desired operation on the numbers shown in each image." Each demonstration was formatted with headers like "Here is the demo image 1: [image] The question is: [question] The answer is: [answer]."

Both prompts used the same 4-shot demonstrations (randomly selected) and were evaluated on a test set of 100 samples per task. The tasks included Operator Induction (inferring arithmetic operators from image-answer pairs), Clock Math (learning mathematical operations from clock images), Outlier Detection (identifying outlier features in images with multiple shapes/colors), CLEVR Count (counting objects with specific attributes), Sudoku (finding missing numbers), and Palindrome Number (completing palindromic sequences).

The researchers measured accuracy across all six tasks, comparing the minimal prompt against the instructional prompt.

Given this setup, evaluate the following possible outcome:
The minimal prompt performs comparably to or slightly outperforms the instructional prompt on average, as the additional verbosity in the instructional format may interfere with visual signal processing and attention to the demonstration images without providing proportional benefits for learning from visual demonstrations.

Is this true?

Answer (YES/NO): YES